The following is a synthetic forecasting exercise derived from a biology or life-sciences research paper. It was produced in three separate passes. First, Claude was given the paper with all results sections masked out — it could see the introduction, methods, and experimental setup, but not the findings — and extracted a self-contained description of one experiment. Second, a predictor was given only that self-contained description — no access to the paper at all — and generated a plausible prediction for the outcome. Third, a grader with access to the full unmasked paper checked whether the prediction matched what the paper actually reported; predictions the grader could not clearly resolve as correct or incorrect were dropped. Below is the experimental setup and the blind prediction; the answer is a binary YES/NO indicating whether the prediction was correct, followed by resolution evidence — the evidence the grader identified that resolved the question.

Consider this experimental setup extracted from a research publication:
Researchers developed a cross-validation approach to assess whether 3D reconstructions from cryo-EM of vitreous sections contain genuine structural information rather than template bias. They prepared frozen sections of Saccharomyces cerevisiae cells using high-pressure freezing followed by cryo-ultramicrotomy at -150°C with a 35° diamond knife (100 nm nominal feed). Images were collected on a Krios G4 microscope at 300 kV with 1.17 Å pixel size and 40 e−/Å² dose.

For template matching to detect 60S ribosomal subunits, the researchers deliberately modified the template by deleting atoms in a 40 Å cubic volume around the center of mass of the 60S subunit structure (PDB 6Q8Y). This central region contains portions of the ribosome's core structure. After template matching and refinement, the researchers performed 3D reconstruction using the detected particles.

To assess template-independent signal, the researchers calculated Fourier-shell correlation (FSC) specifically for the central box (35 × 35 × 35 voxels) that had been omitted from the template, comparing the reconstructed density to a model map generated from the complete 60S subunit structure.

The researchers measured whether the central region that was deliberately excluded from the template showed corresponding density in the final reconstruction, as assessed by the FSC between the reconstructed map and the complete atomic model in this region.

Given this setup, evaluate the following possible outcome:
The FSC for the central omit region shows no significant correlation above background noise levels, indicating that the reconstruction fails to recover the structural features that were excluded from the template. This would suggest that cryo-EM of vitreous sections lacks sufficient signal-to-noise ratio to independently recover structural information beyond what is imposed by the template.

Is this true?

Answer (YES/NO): NO